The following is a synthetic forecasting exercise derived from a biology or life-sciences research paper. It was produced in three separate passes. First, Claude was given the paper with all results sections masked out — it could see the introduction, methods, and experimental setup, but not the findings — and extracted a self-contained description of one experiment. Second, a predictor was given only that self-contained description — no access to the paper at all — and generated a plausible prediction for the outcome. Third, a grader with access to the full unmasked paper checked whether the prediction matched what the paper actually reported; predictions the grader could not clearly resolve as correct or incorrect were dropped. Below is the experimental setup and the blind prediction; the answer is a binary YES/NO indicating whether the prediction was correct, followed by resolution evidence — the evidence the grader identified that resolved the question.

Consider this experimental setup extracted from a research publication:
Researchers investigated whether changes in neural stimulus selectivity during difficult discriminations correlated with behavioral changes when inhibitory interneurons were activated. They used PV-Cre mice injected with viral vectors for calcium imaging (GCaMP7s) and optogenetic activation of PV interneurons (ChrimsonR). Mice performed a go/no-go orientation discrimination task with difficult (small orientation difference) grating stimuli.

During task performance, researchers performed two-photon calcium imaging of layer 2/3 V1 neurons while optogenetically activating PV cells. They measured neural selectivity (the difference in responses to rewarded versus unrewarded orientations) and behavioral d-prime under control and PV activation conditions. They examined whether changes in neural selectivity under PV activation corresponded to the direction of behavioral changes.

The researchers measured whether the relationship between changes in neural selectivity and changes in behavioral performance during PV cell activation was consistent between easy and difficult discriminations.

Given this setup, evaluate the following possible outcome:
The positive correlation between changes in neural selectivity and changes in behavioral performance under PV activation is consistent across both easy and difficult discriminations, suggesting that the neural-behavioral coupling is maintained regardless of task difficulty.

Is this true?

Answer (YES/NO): NO